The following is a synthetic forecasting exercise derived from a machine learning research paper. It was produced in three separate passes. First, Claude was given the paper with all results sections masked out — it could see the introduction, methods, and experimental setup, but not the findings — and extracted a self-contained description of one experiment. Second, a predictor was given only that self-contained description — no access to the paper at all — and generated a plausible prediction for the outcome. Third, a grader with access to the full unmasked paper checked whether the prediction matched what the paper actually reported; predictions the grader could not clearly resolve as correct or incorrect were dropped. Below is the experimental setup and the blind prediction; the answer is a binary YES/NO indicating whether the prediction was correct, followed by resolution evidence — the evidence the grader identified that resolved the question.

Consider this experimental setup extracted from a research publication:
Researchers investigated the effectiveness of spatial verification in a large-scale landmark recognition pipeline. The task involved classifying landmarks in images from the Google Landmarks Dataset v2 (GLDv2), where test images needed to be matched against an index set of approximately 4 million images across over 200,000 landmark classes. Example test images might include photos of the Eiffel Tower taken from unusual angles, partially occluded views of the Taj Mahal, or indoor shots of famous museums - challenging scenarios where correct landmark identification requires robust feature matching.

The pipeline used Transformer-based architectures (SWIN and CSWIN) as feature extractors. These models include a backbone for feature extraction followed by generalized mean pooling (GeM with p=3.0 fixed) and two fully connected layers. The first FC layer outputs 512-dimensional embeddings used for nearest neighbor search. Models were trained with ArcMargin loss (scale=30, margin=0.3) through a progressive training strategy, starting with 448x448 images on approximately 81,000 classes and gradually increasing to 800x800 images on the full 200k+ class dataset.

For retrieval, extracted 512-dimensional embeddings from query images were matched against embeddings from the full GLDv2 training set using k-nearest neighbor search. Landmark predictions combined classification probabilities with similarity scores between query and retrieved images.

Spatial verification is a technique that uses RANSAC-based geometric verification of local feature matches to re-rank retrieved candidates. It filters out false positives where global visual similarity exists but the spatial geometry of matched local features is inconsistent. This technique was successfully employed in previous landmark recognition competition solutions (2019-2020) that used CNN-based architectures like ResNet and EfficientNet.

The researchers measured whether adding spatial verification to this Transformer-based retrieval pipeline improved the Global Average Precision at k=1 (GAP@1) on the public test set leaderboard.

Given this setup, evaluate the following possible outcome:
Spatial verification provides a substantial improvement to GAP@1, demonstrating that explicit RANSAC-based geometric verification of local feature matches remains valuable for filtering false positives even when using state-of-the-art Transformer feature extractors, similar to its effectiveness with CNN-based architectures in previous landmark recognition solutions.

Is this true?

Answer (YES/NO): NO